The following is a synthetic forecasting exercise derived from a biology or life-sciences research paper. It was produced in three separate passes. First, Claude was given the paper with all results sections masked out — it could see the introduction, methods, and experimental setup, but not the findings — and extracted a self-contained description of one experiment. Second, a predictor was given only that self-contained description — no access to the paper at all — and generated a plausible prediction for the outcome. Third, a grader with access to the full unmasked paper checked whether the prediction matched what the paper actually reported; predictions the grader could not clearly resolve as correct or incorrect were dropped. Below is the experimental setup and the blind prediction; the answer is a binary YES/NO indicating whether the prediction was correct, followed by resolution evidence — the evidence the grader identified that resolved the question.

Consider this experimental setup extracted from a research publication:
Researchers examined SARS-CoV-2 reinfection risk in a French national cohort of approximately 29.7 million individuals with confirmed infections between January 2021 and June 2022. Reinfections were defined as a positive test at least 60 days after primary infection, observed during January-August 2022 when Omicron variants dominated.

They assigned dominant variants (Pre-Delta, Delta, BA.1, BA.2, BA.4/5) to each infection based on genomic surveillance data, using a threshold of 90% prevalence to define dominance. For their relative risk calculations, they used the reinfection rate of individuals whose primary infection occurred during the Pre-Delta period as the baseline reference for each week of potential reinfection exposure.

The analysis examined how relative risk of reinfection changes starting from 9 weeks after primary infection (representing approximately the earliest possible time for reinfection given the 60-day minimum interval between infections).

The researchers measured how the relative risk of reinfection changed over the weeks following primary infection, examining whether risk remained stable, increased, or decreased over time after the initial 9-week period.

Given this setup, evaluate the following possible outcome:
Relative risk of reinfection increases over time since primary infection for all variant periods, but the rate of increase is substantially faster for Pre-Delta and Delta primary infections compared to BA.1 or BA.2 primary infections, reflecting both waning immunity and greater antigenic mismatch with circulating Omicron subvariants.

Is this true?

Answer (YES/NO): NO